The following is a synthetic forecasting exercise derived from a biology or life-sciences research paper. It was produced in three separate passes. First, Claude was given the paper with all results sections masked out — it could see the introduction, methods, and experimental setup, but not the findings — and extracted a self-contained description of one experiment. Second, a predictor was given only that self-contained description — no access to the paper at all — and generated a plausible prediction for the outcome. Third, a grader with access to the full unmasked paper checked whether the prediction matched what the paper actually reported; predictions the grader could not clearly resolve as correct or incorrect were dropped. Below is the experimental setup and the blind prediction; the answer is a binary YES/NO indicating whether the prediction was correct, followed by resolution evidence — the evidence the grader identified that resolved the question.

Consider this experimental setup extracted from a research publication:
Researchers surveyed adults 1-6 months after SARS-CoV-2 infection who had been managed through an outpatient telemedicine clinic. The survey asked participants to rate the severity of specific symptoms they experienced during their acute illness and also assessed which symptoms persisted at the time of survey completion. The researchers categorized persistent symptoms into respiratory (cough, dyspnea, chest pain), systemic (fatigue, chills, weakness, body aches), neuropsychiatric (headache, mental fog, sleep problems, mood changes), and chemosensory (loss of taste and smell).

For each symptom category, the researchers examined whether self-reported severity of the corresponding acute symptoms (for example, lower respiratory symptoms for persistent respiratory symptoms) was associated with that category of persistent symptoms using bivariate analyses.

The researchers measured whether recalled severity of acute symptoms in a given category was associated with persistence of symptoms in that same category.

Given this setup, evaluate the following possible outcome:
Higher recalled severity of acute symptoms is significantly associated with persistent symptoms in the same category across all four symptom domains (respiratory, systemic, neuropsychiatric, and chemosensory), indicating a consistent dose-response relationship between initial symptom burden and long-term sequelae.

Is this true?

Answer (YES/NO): YES